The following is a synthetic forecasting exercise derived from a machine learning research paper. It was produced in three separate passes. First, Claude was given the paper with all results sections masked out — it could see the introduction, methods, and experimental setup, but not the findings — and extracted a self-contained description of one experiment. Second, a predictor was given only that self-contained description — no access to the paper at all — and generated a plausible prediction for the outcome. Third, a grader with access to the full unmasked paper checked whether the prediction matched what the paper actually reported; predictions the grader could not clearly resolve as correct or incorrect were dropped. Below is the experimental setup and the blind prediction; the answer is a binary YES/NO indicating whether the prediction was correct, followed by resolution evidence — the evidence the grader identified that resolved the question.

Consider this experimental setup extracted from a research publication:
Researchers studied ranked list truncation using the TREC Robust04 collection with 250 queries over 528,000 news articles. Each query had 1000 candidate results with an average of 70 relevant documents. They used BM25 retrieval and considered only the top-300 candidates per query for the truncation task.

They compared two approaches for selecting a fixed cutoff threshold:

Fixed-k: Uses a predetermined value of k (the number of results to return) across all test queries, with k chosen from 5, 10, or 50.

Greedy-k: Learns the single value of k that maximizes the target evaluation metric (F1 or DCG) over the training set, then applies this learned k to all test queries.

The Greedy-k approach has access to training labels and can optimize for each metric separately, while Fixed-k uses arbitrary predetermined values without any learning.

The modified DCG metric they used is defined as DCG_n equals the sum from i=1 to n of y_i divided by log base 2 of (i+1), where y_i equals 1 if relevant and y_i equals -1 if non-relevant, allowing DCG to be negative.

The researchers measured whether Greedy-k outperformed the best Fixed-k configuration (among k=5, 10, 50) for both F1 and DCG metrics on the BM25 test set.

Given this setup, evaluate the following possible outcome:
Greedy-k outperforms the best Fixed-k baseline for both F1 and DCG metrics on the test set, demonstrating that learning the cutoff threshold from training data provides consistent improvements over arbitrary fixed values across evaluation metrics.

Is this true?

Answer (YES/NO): YES